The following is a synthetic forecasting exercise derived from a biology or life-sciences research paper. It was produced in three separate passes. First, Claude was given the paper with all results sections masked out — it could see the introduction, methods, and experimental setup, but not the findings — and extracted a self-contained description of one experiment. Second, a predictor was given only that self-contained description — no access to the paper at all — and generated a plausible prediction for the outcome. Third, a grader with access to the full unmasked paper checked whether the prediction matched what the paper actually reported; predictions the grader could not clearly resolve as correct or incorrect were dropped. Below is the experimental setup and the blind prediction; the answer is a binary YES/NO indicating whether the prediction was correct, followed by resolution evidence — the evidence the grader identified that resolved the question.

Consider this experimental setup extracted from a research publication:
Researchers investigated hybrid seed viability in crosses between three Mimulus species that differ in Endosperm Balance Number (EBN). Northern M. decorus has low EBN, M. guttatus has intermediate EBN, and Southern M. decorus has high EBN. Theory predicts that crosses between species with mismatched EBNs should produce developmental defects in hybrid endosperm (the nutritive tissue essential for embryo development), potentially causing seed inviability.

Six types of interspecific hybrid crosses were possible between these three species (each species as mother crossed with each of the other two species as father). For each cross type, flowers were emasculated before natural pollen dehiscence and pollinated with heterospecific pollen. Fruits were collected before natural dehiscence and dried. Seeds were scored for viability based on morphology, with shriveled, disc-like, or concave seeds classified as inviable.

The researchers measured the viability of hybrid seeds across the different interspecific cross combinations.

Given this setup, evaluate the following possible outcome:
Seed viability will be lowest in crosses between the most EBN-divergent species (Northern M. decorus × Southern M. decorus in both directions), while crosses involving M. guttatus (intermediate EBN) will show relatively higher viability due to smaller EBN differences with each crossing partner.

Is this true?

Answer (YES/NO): YES